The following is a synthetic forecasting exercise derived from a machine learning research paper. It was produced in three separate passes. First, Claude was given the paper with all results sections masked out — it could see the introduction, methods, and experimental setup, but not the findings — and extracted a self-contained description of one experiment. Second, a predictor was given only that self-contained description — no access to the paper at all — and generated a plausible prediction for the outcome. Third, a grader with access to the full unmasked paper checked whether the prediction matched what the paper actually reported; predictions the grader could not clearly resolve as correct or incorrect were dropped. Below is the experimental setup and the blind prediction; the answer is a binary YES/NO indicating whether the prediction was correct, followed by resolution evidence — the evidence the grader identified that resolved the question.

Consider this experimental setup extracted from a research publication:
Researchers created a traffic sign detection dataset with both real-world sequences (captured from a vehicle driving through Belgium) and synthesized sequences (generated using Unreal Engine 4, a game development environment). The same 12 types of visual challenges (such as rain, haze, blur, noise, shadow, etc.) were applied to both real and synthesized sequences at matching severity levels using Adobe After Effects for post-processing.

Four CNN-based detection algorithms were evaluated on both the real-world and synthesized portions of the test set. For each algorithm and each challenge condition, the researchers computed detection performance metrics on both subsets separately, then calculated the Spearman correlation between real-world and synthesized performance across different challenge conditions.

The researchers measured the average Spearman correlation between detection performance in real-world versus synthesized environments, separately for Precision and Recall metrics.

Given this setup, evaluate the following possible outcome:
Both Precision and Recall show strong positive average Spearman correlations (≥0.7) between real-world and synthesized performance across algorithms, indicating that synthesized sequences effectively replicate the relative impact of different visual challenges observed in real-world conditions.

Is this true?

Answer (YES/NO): YES